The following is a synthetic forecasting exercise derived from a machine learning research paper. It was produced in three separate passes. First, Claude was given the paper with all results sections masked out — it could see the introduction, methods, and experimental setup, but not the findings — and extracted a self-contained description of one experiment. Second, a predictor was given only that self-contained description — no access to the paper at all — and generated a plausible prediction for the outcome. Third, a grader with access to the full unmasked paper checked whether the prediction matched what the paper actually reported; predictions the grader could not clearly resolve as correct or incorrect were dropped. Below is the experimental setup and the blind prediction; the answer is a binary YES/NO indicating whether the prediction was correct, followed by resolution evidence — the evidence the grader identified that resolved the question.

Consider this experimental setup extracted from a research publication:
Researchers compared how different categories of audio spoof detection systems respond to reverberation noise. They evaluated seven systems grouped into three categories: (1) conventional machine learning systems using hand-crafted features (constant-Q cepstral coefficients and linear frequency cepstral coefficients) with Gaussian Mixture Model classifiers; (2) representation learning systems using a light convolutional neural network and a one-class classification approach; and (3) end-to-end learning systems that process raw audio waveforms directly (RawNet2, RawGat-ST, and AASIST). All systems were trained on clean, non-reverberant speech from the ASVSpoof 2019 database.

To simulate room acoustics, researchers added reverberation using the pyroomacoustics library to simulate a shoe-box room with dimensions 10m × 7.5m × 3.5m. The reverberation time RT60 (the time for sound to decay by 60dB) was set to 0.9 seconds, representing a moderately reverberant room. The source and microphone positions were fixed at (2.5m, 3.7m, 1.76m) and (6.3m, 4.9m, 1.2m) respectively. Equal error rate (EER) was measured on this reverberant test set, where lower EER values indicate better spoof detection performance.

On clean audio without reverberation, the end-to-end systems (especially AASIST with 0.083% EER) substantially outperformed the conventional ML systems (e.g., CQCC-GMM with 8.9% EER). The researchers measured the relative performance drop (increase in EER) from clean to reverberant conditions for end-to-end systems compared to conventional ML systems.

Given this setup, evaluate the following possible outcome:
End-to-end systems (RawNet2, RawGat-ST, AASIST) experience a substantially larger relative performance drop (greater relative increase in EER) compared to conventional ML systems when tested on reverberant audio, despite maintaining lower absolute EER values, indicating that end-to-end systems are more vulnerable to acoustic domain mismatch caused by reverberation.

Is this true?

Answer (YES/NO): NO